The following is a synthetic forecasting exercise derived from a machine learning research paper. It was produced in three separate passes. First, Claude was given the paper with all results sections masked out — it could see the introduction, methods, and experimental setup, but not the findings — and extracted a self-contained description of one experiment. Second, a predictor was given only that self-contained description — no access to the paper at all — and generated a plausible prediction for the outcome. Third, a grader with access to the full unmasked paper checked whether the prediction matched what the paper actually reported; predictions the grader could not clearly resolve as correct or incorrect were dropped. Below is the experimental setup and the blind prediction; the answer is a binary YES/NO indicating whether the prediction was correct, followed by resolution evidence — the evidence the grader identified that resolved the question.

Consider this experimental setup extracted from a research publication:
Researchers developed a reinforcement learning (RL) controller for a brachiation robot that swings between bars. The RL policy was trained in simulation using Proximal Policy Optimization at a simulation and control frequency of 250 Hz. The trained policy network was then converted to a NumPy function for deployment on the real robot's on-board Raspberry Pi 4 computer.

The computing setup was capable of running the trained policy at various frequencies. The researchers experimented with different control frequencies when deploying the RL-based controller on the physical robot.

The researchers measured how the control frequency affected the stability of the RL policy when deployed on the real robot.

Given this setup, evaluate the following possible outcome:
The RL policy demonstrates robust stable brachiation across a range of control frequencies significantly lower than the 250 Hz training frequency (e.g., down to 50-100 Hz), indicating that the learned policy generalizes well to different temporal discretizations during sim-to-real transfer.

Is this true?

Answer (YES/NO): YES